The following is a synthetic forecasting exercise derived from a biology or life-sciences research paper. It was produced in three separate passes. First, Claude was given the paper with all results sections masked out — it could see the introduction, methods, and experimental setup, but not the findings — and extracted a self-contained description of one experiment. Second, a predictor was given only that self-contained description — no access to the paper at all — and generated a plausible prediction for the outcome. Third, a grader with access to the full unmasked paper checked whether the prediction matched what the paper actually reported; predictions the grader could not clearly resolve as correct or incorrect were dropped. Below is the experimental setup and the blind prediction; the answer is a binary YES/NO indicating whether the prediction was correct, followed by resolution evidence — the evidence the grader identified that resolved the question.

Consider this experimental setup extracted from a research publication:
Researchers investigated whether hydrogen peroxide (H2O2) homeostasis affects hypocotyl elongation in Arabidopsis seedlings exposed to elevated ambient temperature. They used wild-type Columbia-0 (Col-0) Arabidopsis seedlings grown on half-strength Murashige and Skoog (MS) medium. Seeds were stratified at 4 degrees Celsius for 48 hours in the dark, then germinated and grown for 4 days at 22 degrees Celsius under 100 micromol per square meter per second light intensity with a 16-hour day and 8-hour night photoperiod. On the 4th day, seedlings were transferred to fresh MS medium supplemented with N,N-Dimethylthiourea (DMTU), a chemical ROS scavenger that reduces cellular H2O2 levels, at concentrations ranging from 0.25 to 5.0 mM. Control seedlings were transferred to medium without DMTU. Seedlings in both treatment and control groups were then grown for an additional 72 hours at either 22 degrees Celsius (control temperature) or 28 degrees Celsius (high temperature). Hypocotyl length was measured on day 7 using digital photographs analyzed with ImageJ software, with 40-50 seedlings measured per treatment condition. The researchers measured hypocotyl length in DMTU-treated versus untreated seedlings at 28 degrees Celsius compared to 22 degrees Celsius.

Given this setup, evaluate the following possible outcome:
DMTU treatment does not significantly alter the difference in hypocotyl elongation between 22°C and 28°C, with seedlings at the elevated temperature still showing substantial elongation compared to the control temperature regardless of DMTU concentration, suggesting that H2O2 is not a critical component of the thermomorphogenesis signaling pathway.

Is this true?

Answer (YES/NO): NO